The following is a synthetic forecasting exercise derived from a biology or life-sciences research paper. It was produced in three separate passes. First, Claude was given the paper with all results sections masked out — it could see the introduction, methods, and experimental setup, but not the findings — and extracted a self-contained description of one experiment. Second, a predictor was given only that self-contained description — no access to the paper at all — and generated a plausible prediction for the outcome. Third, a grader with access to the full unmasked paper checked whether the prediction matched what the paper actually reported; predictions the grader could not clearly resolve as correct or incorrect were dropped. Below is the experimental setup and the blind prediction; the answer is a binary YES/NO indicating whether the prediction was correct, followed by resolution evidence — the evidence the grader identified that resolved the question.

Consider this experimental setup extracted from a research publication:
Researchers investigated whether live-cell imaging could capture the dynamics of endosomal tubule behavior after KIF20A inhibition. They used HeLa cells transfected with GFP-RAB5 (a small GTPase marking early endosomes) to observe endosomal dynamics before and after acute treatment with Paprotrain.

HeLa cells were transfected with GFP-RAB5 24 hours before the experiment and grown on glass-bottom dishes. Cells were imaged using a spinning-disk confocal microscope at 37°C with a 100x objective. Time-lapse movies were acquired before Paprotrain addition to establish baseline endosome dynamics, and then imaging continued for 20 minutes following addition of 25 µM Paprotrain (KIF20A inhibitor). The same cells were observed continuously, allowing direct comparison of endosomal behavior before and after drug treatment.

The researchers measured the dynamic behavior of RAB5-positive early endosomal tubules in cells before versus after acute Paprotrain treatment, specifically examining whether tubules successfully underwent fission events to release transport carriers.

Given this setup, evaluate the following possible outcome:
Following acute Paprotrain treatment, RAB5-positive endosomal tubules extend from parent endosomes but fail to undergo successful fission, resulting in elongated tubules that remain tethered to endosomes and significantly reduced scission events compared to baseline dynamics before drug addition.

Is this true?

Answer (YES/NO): YES